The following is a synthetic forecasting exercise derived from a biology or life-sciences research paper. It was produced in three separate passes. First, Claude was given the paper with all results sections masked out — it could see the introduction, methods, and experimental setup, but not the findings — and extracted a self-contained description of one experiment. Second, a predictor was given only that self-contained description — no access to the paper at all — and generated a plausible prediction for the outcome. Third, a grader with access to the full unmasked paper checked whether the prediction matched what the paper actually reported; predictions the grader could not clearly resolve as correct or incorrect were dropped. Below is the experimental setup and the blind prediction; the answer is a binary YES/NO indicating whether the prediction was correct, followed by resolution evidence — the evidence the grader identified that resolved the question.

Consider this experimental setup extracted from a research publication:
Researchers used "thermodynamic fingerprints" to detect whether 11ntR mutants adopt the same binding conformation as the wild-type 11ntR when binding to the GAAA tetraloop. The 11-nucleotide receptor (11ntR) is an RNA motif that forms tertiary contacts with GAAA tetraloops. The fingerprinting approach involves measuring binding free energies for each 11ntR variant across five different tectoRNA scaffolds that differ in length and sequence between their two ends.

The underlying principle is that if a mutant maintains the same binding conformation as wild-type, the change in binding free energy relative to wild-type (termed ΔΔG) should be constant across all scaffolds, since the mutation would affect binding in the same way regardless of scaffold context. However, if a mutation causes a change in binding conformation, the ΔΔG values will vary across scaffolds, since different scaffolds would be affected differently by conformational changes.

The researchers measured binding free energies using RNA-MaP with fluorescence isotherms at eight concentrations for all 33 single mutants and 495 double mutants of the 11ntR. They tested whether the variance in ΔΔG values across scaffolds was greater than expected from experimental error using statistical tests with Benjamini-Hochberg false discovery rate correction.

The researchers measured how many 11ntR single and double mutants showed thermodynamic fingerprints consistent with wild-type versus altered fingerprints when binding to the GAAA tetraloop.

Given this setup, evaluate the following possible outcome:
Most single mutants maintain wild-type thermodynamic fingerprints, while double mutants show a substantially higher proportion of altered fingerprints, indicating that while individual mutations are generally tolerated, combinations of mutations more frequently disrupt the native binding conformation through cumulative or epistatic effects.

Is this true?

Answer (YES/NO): NO